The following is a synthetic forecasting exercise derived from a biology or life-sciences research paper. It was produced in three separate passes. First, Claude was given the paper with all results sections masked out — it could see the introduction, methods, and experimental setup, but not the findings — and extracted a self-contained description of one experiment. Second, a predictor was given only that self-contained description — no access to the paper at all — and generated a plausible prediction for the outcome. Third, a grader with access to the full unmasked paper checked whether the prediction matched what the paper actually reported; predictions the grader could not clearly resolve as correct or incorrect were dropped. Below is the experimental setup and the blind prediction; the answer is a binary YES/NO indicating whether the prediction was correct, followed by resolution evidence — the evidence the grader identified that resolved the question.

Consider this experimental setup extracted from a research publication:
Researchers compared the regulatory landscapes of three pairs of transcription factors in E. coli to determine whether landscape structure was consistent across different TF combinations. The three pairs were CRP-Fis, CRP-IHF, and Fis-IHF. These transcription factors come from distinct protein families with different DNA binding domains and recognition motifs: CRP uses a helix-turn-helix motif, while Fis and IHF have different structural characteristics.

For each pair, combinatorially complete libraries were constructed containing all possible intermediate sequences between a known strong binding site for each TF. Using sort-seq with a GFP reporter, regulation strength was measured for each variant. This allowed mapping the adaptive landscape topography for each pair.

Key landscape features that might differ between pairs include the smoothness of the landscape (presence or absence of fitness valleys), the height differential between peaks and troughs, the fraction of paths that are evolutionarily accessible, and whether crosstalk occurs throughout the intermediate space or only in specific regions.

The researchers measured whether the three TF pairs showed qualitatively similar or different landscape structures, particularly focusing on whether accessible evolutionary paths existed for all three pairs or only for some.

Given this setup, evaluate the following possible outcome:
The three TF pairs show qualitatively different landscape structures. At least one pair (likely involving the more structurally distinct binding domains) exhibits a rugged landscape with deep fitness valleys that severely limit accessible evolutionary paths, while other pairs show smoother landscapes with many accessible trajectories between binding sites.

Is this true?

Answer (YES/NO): NO